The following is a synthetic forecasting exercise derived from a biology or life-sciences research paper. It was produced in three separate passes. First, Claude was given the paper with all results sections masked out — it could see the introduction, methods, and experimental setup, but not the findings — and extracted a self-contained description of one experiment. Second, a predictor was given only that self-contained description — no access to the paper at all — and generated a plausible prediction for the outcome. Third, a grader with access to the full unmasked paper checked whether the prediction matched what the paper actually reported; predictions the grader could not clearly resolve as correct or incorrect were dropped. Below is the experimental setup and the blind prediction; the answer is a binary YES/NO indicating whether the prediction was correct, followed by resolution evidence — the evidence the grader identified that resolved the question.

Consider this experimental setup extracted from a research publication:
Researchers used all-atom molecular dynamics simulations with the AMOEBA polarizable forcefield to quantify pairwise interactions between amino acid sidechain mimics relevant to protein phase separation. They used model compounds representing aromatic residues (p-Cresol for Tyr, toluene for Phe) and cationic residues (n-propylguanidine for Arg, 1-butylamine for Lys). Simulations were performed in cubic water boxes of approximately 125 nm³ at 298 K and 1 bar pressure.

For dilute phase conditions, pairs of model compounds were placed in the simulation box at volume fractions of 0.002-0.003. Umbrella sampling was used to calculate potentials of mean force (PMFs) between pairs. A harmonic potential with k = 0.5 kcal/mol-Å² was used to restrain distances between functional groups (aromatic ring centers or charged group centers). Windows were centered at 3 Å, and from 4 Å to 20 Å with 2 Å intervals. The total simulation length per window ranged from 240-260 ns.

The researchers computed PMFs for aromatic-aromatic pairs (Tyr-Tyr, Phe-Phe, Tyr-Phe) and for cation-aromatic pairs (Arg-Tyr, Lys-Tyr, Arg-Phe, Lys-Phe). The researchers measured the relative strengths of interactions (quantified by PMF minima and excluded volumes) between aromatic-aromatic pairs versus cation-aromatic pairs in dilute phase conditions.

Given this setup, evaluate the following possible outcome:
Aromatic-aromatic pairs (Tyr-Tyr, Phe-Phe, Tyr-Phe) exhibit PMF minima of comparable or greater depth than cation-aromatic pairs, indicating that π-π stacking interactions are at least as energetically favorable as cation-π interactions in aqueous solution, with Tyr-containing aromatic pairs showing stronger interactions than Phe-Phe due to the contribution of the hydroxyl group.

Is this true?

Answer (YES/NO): YES